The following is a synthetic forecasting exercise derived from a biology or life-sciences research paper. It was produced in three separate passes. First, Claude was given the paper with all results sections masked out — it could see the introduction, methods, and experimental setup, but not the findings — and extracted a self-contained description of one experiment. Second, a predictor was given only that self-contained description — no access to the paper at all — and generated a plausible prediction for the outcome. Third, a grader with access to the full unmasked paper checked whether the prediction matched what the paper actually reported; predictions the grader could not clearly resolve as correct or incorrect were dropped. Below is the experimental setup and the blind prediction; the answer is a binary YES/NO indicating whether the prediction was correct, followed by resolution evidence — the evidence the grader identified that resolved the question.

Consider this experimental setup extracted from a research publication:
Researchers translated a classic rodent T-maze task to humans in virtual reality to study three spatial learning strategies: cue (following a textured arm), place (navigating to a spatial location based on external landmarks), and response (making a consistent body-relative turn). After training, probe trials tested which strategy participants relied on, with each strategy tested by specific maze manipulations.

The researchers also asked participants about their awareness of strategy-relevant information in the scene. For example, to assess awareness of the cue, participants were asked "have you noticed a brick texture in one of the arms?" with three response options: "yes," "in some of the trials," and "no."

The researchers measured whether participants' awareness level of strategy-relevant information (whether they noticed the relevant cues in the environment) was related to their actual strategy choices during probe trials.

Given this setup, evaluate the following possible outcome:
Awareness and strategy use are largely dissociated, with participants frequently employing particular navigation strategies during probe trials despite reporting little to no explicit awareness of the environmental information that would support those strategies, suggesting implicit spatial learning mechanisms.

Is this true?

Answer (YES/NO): NO